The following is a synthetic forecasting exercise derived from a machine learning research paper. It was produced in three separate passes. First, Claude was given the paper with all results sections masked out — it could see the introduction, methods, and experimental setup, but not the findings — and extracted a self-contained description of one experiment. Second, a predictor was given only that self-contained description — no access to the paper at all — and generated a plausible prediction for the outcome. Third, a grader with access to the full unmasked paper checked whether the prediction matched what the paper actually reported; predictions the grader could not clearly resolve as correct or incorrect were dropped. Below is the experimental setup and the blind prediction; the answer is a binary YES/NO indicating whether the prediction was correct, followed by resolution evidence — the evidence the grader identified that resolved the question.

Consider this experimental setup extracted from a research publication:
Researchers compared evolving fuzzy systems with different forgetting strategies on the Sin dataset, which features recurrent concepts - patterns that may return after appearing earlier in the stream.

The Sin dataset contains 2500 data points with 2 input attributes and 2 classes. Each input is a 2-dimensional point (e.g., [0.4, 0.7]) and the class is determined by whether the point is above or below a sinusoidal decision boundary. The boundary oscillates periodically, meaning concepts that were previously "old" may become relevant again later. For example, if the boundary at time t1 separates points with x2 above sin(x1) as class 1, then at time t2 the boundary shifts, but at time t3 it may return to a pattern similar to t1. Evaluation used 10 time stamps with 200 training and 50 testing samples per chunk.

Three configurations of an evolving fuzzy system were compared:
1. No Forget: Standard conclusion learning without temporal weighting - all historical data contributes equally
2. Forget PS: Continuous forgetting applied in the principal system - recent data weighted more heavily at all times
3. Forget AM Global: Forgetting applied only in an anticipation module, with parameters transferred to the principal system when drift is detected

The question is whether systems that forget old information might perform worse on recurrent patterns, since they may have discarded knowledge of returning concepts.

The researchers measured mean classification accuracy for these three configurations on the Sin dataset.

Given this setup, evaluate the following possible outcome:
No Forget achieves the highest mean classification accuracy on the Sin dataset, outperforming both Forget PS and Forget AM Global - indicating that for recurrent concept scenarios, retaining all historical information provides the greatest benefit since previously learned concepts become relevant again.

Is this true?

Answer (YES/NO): NO